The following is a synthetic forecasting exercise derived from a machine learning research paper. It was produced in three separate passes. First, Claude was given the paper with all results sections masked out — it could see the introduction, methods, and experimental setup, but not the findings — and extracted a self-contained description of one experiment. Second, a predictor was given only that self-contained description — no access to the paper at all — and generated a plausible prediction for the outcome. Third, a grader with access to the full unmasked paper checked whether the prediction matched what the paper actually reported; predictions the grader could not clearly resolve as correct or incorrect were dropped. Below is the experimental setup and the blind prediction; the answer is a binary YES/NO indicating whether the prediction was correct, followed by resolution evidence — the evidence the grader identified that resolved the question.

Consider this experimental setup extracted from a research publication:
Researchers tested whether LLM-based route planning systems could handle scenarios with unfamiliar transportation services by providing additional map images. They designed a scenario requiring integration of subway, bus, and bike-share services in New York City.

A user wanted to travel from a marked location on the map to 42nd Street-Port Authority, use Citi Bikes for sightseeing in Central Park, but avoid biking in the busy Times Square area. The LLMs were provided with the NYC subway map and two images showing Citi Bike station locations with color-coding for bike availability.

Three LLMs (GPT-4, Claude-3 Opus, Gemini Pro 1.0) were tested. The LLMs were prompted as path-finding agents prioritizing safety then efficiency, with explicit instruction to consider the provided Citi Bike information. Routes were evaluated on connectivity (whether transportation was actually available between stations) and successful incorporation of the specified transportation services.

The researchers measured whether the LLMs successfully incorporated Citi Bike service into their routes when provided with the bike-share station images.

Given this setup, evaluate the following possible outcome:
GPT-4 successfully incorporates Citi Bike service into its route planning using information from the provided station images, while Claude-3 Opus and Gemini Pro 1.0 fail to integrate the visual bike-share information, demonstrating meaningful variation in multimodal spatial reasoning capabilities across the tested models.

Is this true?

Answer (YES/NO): NO